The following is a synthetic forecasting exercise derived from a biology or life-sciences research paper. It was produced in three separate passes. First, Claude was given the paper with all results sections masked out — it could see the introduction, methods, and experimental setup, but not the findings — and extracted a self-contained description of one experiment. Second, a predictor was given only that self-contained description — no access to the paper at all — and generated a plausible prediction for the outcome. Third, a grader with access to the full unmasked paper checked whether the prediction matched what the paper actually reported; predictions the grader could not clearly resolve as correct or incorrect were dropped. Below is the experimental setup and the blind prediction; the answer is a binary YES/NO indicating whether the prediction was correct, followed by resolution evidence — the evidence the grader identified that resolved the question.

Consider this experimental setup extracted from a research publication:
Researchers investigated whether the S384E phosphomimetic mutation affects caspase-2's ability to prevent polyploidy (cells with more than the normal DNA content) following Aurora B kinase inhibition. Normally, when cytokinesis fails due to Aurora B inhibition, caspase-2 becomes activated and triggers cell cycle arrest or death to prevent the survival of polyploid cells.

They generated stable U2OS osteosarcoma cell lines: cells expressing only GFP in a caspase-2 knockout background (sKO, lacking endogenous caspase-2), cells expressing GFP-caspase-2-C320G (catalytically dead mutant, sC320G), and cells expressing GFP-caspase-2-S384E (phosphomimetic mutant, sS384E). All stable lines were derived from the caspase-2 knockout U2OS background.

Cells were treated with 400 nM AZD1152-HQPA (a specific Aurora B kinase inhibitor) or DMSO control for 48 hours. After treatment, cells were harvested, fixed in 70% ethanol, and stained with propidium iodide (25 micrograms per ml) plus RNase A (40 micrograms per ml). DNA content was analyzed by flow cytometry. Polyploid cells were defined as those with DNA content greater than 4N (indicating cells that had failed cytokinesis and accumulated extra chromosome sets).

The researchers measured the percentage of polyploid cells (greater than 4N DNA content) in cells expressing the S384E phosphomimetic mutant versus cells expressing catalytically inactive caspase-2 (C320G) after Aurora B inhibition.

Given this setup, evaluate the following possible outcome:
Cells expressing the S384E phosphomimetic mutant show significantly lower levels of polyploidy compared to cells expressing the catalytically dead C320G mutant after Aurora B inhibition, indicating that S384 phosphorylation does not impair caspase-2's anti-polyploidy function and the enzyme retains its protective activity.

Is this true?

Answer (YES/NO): NO